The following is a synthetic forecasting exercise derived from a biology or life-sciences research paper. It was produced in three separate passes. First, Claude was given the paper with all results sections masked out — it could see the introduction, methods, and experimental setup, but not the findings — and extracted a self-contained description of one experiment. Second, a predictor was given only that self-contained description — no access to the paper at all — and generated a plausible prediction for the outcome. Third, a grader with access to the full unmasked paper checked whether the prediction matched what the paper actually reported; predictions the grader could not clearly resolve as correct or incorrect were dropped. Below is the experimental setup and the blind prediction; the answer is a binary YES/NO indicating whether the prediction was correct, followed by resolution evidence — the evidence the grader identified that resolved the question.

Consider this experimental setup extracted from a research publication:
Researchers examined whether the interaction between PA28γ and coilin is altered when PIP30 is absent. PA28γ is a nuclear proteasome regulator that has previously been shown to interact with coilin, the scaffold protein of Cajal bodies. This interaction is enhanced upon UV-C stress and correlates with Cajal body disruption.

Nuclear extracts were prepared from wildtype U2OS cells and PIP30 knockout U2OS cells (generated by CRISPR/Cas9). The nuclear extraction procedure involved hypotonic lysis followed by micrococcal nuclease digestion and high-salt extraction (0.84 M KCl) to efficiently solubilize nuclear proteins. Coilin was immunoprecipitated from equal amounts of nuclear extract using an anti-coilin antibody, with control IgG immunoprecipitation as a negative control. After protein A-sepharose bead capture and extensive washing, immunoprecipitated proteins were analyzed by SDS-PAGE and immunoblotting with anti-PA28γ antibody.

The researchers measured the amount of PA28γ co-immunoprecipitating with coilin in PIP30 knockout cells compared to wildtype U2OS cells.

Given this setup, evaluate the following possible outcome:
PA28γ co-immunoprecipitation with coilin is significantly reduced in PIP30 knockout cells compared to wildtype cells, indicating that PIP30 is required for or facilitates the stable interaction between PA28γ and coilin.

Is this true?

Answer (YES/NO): NO